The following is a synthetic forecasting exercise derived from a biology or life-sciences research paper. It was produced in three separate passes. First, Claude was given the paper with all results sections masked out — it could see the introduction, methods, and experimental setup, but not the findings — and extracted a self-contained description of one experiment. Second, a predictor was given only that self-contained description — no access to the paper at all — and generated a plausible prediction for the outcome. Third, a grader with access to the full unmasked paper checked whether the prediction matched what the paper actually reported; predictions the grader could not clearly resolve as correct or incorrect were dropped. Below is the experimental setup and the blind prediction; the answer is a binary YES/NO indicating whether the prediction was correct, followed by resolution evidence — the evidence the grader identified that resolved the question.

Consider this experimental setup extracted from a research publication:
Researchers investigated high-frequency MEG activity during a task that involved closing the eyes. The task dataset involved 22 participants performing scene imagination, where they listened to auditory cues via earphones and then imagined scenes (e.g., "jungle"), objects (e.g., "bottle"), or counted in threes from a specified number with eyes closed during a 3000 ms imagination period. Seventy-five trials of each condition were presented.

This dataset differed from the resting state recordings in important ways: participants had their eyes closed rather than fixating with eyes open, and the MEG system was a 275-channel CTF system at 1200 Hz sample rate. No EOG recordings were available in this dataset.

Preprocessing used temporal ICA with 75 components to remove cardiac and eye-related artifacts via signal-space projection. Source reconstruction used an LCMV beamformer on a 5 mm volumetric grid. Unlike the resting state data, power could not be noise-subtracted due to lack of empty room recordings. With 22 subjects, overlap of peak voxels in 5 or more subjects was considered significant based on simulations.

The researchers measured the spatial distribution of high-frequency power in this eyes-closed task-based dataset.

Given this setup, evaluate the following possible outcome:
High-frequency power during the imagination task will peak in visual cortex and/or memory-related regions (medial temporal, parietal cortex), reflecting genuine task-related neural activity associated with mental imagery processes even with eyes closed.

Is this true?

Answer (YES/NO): NO